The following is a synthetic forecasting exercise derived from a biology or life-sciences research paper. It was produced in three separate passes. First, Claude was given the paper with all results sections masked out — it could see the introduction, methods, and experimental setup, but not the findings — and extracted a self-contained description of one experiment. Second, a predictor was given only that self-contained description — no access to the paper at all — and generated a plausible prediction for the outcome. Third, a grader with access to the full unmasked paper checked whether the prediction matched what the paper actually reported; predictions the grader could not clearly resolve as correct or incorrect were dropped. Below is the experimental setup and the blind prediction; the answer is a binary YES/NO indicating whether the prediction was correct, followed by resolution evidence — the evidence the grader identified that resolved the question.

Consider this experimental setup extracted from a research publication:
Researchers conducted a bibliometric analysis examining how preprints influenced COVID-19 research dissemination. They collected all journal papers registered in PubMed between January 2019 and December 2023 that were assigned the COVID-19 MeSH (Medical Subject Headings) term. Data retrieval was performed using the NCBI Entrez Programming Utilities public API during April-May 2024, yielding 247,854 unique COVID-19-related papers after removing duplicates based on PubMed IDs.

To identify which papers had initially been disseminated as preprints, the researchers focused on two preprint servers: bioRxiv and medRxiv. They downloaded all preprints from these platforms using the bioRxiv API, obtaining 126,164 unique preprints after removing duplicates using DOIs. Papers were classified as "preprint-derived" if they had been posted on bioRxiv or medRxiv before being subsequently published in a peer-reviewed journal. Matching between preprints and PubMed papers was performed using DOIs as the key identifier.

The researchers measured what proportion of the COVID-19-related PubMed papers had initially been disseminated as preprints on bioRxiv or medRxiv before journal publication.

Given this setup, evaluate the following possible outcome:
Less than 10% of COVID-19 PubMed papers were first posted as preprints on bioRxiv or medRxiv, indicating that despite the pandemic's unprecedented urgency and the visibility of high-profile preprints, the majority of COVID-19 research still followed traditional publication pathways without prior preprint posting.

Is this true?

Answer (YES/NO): YES